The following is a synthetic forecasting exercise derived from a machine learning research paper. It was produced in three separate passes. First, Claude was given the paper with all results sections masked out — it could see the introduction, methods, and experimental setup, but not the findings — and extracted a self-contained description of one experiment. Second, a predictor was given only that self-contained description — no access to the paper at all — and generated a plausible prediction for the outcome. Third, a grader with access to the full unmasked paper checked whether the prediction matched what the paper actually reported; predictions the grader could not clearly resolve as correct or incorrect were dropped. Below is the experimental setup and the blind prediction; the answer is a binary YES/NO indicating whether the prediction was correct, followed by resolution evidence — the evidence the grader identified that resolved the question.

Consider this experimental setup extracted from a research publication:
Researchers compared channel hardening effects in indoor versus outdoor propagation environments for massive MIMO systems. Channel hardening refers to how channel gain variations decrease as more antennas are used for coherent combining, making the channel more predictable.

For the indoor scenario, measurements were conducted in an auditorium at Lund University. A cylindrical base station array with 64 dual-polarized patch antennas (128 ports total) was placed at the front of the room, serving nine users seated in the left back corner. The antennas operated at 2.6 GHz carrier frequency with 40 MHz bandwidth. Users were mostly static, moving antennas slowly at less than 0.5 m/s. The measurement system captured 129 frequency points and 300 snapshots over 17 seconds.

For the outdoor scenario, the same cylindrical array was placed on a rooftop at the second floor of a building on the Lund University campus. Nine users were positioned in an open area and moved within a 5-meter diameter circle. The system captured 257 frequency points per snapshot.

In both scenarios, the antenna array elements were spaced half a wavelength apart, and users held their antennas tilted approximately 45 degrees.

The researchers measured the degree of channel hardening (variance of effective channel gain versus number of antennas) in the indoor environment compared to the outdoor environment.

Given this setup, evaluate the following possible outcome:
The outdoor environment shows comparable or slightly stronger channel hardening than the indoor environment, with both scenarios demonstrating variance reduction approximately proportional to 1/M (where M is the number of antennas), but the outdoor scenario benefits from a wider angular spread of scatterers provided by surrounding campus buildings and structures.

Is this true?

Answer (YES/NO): NO